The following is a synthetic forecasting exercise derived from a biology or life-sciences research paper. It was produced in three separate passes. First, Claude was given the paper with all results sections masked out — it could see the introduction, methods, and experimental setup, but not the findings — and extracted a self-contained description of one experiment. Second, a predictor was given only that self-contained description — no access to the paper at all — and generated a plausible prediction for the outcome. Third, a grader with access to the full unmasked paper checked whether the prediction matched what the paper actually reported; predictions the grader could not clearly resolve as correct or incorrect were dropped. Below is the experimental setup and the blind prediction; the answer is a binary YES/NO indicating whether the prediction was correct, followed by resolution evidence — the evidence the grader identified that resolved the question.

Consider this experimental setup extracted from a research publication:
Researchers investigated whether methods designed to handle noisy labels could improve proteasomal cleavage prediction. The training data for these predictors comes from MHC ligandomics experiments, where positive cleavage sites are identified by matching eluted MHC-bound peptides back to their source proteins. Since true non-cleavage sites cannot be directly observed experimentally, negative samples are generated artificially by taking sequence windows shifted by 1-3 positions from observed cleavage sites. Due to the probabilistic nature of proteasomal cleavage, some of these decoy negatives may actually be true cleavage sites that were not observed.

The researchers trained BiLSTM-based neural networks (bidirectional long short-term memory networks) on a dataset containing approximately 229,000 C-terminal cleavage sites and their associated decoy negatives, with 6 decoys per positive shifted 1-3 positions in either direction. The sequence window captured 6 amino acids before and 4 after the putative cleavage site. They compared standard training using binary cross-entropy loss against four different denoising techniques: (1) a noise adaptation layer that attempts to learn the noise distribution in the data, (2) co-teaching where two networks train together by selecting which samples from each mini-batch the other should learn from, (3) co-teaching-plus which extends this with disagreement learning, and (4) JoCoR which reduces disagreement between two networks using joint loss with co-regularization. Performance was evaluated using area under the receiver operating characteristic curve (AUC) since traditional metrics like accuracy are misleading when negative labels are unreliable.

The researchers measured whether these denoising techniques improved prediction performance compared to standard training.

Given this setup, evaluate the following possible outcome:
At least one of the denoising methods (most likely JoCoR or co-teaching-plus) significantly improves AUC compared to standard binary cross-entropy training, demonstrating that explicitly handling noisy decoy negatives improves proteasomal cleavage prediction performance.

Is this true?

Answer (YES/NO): NO